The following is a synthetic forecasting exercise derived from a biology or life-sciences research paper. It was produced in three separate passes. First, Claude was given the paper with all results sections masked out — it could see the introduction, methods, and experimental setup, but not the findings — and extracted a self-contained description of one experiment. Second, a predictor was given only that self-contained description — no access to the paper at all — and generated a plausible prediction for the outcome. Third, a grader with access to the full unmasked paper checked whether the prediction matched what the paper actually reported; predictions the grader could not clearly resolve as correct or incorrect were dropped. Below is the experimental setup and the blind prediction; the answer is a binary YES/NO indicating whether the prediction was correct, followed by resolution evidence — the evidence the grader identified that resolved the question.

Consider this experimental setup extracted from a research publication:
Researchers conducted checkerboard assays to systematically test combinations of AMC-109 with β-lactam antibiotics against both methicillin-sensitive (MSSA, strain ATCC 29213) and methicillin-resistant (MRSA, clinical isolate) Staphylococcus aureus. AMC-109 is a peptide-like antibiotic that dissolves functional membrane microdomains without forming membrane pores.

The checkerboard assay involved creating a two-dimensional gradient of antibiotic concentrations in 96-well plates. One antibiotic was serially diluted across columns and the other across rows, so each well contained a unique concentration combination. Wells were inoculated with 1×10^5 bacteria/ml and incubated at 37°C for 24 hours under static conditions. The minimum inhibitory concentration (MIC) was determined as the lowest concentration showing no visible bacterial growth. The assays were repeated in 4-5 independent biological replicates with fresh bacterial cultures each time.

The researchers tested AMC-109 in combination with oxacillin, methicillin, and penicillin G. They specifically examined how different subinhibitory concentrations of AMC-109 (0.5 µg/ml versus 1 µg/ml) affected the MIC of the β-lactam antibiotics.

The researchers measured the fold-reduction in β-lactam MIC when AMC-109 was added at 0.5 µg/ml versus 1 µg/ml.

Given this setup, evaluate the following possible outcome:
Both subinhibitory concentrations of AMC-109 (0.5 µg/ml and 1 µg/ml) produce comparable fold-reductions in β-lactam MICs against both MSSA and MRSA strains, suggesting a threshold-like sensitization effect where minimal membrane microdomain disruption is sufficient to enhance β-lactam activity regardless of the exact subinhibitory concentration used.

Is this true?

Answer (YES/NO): NO